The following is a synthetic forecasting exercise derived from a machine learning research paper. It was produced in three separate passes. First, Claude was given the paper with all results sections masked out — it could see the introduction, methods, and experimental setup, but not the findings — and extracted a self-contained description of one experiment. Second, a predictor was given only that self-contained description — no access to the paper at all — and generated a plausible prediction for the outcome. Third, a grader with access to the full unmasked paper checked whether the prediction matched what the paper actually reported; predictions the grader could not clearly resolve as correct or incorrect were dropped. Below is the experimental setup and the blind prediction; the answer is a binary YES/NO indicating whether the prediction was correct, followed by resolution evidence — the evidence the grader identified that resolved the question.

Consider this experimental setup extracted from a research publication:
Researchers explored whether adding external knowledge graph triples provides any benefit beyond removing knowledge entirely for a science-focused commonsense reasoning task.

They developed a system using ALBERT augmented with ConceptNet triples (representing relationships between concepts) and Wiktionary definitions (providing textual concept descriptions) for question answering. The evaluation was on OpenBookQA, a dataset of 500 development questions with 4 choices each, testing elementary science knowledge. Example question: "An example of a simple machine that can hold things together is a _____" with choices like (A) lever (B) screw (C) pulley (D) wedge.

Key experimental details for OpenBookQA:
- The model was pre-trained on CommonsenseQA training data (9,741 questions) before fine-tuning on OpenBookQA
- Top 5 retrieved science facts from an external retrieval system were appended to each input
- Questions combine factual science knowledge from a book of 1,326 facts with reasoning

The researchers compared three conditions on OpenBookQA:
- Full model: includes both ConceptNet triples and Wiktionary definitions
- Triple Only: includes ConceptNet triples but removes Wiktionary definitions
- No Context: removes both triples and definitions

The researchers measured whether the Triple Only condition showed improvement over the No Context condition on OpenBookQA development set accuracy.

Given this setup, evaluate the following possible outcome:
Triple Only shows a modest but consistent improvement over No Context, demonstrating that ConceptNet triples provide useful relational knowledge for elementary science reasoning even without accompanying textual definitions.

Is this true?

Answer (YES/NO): NO